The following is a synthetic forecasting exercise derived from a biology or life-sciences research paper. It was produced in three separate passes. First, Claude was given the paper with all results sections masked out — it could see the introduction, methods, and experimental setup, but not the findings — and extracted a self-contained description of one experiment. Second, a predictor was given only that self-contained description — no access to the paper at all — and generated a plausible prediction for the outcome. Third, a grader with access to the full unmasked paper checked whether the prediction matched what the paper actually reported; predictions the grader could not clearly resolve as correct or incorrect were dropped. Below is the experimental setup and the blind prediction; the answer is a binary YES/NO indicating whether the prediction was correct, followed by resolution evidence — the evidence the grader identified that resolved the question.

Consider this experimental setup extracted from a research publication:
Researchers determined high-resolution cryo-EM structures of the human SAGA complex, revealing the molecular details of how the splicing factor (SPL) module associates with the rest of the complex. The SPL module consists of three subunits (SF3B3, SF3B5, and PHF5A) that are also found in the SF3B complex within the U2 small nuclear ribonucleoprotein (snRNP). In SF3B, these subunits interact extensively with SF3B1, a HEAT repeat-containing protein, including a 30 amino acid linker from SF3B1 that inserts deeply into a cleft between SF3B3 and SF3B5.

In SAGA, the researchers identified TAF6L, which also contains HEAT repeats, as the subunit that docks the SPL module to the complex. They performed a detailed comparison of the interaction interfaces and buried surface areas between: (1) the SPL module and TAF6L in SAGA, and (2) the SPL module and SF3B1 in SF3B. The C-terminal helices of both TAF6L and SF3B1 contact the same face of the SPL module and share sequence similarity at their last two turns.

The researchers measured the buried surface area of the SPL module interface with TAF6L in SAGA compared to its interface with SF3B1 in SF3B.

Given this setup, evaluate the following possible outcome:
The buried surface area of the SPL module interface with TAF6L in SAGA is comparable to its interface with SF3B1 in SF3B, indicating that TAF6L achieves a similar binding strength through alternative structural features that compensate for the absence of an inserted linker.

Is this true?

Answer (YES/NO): NO